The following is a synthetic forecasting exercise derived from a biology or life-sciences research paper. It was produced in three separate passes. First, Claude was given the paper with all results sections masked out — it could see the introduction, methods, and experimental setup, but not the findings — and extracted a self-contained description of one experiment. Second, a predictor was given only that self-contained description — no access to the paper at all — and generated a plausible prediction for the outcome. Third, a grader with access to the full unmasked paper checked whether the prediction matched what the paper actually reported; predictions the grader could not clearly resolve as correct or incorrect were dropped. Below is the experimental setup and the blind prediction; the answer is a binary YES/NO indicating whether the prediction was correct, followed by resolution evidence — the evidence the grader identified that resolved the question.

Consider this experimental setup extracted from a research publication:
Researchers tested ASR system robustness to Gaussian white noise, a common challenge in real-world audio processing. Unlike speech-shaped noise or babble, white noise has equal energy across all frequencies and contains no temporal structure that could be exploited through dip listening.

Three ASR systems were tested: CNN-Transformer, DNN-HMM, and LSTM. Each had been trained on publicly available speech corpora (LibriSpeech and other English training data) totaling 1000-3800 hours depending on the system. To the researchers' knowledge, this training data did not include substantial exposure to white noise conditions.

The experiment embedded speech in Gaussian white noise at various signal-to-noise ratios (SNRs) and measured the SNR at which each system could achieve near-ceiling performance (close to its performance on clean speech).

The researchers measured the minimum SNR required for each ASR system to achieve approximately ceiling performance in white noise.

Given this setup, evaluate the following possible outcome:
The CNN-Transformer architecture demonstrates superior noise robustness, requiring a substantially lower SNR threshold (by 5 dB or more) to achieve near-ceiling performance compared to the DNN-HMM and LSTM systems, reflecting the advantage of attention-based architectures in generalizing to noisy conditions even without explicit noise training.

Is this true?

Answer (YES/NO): YES